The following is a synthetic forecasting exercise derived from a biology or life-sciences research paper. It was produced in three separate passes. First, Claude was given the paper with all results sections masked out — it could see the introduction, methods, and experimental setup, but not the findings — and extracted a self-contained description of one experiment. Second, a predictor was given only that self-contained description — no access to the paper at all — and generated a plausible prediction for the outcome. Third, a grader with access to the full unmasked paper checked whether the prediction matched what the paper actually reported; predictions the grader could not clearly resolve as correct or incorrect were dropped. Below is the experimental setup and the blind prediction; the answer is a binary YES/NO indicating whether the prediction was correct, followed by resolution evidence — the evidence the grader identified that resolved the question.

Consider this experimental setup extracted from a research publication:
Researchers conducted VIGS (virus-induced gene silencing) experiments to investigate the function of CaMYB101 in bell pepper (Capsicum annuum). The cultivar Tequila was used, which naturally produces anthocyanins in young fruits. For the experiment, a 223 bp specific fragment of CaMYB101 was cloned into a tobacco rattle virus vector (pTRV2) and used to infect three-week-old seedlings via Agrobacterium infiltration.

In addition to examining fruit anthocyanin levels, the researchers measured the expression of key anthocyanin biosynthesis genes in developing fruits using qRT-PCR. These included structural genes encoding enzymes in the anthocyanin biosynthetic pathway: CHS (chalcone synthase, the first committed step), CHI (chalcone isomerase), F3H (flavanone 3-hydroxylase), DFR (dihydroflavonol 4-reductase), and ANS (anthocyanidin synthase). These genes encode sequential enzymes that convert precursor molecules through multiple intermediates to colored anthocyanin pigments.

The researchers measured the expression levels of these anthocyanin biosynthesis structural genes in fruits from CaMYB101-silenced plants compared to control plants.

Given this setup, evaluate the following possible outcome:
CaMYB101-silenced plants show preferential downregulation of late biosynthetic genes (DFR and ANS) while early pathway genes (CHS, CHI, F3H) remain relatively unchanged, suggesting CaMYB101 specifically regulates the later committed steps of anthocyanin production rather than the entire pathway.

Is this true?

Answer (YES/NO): NO